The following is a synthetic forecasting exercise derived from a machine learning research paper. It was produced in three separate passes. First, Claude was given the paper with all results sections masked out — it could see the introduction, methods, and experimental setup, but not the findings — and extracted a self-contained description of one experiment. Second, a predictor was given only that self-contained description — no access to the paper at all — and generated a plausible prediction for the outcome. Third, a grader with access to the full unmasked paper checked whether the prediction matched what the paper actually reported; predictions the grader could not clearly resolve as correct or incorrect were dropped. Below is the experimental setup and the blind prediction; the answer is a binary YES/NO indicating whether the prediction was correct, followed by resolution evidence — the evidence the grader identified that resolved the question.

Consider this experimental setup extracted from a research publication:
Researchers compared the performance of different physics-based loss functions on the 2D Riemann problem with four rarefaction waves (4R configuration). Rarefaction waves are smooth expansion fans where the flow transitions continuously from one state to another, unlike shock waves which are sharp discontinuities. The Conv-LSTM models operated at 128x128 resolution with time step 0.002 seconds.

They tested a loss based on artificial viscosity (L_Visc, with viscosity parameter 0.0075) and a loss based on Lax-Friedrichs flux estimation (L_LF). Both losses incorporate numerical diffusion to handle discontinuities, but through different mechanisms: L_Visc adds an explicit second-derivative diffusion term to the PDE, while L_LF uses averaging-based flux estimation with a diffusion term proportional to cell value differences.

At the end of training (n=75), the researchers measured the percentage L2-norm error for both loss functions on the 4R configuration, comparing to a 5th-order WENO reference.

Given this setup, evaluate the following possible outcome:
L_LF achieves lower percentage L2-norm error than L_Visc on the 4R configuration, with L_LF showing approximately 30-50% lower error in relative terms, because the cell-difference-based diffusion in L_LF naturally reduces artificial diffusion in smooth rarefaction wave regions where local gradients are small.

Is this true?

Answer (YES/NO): NO